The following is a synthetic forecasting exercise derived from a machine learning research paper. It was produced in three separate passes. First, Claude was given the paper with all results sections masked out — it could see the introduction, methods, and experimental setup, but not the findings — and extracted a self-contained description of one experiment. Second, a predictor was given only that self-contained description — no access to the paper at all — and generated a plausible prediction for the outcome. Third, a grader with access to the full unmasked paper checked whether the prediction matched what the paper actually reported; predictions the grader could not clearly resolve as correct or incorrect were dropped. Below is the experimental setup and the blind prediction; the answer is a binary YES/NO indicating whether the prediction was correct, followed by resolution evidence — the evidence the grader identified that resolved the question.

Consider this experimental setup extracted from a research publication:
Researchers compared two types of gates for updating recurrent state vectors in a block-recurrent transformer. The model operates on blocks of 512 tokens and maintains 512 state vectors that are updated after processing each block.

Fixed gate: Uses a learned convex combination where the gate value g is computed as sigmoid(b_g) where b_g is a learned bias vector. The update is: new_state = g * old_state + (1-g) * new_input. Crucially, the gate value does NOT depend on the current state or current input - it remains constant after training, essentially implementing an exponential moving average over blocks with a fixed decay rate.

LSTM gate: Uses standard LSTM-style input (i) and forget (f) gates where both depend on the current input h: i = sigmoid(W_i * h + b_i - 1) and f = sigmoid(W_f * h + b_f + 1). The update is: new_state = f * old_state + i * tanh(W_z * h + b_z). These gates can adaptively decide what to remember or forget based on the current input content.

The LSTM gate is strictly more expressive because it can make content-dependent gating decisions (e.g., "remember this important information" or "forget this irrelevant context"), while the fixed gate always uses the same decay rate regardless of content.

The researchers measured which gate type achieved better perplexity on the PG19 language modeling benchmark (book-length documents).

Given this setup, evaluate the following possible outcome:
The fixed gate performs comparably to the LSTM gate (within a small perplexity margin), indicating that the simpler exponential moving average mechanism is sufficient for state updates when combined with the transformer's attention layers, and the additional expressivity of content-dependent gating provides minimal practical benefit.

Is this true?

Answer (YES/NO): NO